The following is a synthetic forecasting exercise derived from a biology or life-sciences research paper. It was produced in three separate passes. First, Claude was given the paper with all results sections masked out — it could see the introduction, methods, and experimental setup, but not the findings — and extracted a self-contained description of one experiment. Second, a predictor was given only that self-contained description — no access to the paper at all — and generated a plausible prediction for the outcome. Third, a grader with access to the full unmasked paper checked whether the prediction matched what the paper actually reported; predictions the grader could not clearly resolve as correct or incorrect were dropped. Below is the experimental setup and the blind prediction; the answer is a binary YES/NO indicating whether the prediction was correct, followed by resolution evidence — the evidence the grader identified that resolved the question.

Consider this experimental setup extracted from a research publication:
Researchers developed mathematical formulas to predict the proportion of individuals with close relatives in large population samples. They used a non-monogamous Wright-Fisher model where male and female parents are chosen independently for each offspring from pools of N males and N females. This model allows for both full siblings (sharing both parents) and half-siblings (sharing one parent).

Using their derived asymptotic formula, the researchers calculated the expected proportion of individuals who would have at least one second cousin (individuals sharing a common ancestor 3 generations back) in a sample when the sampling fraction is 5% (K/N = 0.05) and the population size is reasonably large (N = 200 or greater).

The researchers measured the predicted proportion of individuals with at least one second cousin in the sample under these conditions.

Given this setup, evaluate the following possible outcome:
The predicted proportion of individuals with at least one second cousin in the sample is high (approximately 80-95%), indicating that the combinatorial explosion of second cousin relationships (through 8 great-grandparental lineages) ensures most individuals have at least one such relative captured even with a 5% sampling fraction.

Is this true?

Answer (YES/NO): NO